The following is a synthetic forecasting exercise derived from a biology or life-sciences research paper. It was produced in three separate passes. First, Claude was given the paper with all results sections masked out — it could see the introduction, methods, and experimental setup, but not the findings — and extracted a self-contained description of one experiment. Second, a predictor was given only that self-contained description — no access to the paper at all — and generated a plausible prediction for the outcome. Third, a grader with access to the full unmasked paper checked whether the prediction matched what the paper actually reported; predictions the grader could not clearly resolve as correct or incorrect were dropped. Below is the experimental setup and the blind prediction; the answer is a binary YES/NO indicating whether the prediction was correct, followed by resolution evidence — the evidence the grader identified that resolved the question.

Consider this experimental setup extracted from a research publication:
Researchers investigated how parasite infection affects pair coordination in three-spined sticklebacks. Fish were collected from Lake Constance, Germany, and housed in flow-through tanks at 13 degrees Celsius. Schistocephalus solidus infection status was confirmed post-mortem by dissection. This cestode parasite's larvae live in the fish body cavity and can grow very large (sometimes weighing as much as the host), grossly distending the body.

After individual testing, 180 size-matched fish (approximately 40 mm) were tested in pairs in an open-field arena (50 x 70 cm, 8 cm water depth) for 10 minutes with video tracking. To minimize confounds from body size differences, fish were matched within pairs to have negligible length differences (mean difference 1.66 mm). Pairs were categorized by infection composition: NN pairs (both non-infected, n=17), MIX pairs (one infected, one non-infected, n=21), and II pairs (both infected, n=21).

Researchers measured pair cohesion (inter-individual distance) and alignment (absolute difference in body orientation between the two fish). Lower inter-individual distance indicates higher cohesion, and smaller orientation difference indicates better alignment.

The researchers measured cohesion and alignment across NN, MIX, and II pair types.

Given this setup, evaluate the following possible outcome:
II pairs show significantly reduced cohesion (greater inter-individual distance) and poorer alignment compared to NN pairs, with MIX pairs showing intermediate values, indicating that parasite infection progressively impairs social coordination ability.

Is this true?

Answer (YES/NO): YES